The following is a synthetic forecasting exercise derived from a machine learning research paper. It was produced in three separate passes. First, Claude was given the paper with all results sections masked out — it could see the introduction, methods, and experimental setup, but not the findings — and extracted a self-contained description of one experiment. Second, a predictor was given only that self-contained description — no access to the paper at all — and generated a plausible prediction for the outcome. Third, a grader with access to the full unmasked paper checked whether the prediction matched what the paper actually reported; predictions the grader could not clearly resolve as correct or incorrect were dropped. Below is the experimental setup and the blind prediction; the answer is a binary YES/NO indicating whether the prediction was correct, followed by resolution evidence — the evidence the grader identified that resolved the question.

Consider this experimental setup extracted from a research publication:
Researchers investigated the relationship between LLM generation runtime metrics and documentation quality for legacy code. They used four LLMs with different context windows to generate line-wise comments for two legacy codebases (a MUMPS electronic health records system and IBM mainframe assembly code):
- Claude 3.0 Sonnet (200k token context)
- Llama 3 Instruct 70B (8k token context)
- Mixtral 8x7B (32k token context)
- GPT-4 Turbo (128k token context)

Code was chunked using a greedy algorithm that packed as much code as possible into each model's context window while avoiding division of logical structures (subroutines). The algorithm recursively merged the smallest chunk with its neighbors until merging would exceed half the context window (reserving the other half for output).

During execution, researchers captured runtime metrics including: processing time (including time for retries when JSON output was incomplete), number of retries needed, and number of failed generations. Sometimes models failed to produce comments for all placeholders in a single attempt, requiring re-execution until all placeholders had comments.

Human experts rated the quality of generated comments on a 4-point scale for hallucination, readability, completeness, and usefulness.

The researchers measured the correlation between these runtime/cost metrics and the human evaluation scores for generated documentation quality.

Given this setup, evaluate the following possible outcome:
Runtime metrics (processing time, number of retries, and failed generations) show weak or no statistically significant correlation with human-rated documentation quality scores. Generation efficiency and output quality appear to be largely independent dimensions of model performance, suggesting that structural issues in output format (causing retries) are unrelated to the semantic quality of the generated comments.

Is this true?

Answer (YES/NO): YES